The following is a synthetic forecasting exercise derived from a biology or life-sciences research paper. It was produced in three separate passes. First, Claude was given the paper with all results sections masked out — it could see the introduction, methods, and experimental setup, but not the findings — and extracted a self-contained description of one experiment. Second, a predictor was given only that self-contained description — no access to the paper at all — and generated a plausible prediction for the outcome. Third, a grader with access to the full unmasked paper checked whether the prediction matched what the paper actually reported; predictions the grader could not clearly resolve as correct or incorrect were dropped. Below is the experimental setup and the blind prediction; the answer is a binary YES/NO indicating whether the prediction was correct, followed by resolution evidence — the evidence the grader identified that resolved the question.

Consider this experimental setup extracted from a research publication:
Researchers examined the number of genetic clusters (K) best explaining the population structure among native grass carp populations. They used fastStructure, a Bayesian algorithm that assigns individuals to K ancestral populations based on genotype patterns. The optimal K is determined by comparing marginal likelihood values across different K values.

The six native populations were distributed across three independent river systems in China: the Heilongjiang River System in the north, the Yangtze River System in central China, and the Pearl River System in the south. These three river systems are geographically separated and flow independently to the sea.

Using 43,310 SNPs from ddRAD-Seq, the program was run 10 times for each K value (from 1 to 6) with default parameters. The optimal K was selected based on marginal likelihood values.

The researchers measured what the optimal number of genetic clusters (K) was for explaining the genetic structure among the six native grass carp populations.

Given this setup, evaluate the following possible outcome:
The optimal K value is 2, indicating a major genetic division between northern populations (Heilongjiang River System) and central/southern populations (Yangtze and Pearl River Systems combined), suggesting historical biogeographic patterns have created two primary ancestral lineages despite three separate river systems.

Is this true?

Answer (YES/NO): NO